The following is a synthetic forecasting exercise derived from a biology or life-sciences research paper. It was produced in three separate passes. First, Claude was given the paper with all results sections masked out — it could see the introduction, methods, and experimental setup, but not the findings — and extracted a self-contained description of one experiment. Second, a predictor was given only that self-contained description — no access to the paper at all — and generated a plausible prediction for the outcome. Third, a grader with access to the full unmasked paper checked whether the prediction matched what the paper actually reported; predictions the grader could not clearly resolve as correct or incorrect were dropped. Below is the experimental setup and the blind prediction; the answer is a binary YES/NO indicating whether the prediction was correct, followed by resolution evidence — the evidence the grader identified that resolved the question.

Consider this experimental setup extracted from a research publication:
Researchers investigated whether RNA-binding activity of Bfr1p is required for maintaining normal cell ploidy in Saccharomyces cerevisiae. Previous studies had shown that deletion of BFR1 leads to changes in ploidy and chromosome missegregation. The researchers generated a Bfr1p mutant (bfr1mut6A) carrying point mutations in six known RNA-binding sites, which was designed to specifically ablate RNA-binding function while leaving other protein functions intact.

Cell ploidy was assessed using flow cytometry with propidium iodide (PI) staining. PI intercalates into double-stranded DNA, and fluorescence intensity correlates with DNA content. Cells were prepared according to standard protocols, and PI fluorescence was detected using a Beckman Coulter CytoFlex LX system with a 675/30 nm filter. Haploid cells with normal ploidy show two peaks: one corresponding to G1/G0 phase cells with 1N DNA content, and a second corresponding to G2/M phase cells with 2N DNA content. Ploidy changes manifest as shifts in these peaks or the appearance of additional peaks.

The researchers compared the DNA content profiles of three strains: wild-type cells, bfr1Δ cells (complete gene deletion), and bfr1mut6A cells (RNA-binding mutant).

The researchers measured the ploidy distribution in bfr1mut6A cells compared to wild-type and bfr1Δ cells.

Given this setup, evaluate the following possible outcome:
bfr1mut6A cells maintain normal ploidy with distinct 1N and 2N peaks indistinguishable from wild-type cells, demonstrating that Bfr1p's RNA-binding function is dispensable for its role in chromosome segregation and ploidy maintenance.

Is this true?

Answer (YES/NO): YES